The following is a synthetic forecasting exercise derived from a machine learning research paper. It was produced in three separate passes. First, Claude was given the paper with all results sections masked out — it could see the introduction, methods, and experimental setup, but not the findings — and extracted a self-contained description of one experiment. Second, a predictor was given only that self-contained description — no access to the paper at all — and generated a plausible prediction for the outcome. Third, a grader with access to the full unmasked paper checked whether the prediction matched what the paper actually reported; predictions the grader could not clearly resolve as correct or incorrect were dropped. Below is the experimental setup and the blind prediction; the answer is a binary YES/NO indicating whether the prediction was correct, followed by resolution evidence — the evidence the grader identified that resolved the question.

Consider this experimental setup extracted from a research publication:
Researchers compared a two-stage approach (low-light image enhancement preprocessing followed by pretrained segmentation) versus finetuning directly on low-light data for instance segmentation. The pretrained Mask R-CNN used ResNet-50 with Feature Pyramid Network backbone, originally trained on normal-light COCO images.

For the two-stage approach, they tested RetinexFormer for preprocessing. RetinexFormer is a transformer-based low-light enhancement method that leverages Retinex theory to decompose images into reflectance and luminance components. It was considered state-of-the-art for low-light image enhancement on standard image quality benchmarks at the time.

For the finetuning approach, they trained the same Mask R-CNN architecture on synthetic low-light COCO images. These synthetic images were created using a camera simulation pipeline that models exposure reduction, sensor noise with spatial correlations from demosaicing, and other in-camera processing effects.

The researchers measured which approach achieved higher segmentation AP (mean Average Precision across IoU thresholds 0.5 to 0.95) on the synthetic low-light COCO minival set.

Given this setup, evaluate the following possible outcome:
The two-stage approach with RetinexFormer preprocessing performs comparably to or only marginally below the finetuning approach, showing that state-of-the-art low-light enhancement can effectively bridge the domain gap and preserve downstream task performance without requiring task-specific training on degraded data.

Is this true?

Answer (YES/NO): NO